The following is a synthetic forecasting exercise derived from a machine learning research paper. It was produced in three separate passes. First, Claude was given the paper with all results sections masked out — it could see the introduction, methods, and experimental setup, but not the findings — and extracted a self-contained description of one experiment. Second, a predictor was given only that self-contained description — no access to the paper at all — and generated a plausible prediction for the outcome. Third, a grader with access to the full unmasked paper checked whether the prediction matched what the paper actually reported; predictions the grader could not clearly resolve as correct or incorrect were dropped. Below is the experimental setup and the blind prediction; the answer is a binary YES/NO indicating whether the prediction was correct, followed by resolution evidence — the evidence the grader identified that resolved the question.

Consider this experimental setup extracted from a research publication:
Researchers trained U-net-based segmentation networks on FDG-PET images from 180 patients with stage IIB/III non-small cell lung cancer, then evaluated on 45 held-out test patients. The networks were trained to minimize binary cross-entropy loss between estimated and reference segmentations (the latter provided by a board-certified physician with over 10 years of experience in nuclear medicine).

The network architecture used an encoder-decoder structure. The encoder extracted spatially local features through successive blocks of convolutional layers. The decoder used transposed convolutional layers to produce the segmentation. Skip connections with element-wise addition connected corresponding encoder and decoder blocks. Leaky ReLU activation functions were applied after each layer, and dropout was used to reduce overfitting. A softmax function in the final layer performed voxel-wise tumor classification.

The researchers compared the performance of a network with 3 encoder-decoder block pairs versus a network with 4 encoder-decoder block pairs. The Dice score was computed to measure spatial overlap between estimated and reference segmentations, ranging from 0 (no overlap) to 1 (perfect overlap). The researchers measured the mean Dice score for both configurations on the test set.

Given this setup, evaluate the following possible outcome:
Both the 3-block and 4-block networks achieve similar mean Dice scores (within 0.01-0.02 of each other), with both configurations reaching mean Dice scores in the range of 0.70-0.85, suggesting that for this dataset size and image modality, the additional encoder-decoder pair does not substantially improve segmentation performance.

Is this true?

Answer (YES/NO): NO